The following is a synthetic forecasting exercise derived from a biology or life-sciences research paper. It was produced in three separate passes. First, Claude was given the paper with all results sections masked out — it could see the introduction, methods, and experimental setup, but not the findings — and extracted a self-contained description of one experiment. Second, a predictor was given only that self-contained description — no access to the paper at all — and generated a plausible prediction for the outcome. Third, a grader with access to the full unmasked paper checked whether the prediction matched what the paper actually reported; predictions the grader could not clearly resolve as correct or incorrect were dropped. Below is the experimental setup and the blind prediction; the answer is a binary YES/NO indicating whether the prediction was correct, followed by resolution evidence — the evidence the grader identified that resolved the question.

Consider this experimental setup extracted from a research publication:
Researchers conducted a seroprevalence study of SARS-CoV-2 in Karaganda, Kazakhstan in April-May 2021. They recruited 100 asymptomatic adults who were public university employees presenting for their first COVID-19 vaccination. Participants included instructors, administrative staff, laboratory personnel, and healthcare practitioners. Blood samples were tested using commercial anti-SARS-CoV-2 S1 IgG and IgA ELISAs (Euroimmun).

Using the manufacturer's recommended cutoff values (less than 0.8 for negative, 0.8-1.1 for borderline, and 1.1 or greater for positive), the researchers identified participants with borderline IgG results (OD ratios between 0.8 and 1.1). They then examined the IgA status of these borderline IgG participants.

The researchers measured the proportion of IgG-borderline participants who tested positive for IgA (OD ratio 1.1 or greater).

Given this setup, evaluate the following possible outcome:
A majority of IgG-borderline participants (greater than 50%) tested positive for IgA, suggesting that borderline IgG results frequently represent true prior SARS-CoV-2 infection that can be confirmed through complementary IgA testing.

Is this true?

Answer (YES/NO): YES